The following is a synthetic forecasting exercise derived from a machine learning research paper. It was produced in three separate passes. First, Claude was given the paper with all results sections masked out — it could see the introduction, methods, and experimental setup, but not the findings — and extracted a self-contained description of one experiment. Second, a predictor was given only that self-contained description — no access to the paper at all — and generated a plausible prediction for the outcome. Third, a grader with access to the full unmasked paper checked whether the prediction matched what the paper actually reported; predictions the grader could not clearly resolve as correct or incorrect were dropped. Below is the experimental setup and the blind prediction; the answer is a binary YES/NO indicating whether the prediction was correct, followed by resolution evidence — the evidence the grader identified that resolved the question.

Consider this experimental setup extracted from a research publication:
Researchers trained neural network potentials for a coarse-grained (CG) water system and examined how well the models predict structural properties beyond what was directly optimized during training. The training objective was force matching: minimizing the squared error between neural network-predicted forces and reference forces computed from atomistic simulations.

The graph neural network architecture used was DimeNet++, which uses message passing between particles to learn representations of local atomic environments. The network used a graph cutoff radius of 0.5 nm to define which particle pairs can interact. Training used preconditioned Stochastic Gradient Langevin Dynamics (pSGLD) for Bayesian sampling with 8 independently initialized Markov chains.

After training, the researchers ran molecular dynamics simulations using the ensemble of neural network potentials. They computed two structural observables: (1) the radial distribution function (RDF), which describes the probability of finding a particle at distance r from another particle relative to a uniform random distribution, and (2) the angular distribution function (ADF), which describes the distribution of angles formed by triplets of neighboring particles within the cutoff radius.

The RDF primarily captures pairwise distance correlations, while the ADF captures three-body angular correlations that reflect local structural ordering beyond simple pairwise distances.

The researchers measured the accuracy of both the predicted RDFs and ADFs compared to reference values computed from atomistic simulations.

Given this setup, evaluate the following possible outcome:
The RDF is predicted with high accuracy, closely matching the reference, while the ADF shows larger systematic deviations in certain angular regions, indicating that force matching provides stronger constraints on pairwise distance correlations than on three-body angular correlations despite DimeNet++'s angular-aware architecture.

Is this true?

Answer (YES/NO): NO